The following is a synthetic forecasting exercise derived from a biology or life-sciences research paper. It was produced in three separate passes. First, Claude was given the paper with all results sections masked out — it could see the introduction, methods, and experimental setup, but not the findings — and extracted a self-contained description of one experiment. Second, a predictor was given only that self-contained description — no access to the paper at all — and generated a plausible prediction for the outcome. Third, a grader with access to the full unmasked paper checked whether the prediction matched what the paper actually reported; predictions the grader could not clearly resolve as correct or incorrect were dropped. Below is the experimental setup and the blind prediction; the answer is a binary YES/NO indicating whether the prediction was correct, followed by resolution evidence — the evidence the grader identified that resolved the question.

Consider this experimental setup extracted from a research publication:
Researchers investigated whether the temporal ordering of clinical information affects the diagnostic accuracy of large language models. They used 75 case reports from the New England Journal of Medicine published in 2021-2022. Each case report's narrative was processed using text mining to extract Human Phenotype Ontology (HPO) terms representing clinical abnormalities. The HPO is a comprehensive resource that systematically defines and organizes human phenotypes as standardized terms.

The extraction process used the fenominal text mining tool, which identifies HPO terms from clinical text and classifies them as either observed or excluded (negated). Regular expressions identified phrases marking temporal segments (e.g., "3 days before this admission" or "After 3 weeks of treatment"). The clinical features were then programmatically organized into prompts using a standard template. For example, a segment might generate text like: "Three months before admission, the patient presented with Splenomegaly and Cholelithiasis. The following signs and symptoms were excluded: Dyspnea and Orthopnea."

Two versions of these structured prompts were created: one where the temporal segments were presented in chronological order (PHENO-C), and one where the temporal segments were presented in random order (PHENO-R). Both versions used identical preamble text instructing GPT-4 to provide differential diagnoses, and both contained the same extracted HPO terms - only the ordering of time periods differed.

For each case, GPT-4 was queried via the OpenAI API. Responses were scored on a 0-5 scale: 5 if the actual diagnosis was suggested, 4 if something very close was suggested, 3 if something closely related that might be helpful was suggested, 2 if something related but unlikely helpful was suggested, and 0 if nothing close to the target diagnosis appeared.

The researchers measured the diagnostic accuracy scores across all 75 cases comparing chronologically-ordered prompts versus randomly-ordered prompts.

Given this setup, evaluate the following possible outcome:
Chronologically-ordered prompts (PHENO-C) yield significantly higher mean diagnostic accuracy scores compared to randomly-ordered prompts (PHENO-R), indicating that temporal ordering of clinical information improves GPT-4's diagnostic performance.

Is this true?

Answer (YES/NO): NO